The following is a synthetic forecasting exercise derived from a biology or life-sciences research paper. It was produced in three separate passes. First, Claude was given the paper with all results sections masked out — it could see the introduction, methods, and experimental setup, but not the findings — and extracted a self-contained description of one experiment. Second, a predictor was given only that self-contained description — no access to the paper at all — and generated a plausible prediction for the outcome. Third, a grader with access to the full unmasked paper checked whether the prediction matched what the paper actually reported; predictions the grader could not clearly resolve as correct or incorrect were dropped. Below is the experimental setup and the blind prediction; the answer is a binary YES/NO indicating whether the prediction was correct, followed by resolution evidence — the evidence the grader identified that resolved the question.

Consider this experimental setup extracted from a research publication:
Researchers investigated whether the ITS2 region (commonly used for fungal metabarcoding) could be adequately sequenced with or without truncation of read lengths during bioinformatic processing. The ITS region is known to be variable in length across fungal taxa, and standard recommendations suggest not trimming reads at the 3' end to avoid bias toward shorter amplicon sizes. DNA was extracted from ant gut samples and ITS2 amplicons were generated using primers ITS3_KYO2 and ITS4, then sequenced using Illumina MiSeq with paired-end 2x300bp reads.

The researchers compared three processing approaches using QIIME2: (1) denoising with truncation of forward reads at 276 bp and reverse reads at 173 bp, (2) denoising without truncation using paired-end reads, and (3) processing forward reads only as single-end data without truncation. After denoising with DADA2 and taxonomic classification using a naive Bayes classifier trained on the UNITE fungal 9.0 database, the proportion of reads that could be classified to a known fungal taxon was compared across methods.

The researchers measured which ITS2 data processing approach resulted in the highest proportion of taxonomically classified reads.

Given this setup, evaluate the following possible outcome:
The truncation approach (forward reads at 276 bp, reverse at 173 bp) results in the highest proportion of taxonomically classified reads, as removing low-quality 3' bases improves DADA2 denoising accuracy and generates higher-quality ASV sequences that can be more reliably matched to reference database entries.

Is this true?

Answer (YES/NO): YES